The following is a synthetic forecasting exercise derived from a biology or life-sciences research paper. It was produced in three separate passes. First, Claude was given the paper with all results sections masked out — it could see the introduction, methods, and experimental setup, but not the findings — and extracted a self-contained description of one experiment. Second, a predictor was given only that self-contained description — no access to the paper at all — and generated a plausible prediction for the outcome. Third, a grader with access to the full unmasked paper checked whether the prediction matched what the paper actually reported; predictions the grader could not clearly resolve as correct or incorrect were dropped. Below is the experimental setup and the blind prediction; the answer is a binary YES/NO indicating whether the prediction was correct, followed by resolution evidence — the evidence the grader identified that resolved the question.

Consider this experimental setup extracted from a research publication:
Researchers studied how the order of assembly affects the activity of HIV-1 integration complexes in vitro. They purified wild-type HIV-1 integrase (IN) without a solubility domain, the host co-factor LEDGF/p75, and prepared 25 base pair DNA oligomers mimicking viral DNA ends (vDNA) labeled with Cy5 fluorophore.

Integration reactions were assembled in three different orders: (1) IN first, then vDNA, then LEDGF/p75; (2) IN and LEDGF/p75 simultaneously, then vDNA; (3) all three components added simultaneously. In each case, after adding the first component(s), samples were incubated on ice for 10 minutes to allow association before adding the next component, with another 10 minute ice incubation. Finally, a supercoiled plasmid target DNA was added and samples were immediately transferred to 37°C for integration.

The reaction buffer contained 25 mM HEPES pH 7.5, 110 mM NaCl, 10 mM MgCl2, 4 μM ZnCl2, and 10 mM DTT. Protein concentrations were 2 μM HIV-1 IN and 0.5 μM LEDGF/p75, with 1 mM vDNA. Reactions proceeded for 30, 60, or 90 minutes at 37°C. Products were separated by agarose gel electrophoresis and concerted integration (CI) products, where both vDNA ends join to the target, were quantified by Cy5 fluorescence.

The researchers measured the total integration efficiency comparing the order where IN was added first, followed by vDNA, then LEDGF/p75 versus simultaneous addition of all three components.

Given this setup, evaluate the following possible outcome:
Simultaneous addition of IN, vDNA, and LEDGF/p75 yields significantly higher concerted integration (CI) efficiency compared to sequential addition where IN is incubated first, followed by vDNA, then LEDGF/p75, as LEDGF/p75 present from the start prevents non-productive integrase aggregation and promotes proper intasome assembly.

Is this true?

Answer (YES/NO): NO